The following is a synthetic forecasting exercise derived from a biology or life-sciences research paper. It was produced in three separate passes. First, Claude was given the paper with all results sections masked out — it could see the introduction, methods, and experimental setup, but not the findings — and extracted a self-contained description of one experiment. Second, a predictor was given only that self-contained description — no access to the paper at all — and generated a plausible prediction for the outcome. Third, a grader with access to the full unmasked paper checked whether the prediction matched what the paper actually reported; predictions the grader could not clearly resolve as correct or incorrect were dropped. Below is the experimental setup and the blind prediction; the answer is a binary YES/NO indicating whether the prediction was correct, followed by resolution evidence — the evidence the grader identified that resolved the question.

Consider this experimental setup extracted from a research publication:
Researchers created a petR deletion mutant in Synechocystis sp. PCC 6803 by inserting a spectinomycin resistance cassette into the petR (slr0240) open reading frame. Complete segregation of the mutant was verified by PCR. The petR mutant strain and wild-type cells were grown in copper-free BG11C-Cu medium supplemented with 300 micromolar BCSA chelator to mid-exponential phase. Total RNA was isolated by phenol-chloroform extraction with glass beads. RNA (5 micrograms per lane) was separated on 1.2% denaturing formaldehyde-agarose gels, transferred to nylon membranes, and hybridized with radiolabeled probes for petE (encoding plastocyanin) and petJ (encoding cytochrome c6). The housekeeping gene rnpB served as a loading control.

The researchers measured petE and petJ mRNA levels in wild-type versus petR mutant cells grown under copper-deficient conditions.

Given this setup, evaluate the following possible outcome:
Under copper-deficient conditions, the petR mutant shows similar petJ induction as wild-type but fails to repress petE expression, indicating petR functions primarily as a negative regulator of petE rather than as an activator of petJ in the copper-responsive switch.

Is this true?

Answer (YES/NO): NO